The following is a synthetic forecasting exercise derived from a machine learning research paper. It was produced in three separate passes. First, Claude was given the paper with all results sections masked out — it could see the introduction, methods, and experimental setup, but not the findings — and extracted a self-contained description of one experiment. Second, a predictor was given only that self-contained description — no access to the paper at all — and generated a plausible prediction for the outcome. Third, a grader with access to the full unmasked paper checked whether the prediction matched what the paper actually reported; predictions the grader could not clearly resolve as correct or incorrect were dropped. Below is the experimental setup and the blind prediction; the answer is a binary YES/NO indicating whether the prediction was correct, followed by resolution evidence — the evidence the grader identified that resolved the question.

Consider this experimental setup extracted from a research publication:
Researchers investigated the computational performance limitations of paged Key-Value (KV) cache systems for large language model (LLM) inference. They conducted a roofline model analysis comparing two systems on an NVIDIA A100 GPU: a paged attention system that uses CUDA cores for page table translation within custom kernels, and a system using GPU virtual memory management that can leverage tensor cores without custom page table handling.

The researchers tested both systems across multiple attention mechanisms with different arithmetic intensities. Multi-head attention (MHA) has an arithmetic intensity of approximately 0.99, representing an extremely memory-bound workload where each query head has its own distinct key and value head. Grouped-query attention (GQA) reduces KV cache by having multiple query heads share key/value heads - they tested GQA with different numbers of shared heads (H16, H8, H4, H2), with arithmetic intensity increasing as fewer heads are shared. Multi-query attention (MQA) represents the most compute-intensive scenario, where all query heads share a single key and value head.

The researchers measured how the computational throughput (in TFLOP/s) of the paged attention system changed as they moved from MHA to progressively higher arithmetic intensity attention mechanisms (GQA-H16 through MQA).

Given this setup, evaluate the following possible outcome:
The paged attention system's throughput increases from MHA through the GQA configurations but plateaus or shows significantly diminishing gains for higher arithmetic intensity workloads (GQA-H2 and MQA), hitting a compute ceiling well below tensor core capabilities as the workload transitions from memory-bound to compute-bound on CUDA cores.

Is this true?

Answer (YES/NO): NO